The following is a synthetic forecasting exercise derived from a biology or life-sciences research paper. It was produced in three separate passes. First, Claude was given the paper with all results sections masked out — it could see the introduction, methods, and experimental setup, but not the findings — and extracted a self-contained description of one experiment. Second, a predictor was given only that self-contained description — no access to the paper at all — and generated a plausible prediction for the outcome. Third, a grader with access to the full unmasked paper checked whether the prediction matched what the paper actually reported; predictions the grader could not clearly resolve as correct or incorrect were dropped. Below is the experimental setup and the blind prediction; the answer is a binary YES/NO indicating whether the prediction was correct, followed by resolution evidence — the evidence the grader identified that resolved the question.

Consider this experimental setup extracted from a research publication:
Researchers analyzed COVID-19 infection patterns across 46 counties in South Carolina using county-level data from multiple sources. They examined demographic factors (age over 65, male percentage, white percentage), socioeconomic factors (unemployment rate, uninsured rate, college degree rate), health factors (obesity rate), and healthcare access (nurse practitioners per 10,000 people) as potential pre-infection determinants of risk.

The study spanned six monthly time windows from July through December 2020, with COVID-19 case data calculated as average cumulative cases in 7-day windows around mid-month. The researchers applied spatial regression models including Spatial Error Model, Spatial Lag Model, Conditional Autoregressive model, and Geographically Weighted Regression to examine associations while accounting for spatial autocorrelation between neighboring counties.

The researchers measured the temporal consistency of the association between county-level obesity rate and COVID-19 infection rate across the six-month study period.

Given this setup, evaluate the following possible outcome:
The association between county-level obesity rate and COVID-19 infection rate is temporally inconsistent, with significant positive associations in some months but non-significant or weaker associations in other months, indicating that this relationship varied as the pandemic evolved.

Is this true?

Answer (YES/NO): NO